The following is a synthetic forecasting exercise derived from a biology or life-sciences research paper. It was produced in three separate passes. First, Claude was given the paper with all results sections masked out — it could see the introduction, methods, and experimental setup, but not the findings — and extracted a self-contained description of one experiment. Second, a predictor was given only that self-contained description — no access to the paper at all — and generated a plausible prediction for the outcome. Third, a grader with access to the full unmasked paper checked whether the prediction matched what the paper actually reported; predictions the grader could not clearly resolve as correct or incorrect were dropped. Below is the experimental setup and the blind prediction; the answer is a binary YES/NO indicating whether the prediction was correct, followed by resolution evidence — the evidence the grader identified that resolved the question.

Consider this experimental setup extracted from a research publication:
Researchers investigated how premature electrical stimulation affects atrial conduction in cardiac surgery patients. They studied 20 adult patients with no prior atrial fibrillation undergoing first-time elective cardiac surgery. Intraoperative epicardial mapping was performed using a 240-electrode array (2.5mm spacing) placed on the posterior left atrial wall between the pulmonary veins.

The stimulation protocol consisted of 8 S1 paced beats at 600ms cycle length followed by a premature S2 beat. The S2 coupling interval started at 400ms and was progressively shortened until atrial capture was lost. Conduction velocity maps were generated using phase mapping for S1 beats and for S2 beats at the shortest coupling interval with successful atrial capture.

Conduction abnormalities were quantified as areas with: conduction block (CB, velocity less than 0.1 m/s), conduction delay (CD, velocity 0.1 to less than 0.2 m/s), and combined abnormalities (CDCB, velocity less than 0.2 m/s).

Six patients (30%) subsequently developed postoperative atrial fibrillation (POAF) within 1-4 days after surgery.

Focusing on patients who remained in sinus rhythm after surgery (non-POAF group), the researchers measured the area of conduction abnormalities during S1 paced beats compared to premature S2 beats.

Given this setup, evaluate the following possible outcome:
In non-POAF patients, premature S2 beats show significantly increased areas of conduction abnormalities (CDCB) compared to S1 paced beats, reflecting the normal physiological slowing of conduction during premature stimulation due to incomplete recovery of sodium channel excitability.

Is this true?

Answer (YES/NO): YES